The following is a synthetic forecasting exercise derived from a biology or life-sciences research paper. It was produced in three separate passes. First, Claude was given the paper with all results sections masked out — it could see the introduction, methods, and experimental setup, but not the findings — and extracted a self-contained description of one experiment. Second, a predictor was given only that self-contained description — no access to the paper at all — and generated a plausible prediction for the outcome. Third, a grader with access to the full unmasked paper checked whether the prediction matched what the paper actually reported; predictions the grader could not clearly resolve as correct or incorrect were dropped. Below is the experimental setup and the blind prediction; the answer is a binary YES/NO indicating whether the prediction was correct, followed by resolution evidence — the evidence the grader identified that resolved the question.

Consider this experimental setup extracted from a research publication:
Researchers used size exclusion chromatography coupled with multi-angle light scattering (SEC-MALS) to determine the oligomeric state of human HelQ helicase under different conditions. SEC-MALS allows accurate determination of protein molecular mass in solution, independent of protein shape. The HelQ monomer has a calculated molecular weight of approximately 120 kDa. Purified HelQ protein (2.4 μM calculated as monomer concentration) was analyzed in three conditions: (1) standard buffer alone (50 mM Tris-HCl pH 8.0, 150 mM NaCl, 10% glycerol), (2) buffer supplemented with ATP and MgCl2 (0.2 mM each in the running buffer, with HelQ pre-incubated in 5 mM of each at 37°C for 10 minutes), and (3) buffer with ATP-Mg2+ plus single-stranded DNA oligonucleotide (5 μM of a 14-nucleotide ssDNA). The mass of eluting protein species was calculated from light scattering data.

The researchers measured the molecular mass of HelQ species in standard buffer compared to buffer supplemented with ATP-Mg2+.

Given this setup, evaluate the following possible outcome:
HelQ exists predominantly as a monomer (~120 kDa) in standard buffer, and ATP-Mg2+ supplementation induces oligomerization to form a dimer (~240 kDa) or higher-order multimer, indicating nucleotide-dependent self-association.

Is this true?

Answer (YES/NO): NO